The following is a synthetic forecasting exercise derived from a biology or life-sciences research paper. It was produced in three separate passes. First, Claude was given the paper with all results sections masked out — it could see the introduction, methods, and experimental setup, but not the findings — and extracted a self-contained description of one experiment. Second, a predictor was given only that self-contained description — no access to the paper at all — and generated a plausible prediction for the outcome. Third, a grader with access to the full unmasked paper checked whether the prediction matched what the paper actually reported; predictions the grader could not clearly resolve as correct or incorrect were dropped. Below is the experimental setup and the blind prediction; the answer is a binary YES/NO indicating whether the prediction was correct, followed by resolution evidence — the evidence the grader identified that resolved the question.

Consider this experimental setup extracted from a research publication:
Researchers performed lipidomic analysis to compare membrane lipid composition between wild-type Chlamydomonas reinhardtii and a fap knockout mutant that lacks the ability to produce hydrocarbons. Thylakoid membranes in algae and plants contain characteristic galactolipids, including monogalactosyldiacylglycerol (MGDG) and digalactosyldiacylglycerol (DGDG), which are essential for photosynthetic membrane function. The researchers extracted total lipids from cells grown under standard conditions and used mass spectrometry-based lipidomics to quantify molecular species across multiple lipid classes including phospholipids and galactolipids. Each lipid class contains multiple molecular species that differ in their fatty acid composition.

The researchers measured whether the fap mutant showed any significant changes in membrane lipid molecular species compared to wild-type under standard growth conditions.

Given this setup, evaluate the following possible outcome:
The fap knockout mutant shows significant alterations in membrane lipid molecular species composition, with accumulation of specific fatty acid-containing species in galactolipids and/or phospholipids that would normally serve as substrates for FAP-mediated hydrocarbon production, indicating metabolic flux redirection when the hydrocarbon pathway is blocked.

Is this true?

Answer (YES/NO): NO